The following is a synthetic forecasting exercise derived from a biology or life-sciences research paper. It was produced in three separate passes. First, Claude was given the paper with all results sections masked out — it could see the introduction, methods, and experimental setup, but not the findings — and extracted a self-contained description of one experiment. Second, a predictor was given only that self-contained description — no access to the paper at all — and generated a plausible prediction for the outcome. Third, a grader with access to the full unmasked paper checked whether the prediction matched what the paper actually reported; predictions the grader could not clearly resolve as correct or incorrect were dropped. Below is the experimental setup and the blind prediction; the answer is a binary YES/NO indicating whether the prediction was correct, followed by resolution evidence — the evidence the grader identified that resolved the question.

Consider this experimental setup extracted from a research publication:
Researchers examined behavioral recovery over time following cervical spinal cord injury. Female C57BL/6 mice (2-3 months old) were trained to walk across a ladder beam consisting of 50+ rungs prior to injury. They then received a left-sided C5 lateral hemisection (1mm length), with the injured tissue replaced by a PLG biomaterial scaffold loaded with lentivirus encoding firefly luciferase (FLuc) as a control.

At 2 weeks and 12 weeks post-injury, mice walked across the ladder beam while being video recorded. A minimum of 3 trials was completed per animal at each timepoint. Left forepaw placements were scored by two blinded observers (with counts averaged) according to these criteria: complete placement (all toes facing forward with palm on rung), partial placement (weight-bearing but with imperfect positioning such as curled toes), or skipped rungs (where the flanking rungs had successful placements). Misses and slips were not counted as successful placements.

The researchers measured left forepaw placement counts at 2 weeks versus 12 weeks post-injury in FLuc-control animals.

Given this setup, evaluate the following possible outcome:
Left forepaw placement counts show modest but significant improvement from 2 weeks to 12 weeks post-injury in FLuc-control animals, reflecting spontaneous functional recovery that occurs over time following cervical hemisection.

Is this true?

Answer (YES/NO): NO